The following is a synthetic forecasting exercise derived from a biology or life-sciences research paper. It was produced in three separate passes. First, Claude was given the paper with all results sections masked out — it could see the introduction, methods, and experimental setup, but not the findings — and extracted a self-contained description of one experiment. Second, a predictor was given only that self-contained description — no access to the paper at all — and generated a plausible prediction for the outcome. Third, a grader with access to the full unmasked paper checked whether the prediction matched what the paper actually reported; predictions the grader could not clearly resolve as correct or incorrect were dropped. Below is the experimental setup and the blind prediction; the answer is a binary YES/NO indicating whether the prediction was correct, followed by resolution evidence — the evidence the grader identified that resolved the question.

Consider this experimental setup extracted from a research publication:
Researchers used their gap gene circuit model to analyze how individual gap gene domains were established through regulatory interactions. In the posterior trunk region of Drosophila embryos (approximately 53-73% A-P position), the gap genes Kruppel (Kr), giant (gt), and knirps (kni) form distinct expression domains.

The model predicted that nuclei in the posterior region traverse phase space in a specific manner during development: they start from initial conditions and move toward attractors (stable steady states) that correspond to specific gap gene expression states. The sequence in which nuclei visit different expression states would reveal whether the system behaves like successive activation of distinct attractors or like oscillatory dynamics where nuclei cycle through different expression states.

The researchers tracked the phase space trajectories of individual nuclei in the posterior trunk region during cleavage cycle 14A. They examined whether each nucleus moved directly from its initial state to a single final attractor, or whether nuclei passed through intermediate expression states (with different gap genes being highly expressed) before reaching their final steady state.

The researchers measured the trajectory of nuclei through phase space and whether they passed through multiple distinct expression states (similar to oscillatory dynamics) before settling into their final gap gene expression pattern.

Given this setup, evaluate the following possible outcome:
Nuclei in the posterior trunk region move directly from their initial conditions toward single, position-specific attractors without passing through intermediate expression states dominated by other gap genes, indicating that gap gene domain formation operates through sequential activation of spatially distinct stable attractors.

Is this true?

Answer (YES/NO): NO